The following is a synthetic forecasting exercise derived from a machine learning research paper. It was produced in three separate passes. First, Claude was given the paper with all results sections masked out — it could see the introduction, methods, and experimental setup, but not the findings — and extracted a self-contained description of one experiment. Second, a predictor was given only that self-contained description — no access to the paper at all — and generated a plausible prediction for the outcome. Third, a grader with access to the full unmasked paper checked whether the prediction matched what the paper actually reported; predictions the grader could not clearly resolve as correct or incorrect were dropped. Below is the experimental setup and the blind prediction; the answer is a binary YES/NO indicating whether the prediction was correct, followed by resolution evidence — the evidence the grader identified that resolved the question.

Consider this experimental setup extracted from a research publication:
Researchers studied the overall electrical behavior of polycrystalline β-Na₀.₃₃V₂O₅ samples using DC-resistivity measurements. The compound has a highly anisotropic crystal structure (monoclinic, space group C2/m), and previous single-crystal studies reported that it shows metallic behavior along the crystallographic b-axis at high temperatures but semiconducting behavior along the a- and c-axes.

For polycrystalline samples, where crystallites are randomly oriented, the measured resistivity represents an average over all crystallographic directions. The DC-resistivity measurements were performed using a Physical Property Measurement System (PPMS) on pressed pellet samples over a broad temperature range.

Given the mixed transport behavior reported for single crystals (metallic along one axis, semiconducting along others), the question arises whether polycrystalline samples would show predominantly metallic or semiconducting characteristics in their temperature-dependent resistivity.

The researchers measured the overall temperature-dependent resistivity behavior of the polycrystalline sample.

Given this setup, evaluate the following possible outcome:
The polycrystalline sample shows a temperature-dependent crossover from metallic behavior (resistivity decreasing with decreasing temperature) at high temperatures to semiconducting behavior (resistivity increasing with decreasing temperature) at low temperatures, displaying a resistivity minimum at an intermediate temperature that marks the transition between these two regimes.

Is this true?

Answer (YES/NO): NO